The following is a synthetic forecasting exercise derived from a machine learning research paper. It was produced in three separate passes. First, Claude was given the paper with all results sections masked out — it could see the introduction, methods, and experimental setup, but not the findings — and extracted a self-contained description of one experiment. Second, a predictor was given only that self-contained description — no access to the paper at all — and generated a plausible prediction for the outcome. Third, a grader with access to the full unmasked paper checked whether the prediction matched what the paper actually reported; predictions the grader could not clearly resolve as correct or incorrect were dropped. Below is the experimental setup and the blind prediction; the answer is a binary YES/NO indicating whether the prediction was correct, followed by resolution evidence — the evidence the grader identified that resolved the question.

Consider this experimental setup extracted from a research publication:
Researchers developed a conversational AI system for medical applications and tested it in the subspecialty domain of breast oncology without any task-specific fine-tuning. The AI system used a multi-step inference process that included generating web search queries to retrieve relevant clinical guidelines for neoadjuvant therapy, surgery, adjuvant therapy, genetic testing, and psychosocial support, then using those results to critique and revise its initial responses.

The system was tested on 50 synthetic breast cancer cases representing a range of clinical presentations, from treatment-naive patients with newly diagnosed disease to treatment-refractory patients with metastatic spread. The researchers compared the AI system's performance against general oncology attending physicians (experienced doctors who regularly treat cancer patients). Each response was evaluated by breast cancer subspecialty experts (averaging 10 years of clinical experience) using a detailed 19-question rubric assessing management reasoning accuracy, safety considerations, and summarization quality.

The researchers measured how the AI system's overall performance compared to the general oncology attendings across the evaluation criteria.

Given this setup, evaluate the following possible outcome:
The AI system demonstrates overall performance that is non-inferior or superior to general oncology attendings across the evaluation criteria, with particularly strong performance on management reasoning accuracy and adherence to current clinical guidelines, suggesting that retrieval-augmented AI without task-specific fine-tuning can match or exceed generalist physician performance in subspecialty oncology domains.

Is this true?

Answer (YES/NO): NO